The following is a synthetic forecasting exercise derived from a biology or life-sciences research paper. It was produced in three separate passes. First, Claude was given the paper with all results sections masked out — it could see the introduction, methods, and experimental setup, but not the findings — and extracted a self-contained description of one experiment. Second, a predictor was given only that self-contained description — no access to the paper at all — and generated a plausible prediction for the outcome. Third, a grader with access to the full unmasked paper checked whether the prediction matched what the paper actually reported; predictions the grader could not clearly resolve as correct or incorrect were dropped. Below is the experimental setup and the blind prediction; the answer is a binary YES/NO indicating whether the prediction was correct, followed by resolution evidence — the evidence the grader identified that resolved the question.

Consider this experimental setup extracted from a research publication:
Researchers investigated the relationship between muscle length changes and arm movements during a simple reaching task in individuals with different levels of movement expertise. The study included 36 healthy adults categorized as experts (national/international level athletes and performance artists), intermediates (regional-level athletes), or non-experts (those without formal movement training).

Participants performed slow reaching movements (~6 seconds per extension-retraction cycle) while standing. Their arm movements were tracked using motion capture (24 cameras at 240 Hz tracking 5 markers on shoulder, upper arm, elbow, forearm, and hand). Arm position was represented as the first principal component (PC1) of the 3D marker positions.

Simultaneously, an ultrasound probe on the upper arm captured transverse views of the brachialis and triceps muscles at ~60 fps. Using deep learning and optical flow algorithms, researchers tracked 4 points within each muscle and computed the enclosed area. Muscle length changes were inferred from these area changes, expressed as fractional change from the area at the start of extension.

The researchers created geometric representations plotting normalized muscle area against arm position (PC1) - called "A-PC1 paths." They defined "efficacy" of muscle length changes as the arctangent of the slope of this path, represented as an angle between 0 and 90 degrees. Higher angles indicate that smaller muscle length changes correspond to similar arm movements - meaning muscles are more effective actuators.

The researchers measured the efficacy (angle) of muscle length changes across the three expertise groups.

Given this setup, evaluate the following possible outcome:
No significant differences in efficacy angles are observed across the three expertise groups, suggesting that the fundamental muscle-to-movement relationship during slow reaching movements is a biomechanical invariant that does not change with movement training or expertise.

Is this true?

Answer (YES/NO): NO